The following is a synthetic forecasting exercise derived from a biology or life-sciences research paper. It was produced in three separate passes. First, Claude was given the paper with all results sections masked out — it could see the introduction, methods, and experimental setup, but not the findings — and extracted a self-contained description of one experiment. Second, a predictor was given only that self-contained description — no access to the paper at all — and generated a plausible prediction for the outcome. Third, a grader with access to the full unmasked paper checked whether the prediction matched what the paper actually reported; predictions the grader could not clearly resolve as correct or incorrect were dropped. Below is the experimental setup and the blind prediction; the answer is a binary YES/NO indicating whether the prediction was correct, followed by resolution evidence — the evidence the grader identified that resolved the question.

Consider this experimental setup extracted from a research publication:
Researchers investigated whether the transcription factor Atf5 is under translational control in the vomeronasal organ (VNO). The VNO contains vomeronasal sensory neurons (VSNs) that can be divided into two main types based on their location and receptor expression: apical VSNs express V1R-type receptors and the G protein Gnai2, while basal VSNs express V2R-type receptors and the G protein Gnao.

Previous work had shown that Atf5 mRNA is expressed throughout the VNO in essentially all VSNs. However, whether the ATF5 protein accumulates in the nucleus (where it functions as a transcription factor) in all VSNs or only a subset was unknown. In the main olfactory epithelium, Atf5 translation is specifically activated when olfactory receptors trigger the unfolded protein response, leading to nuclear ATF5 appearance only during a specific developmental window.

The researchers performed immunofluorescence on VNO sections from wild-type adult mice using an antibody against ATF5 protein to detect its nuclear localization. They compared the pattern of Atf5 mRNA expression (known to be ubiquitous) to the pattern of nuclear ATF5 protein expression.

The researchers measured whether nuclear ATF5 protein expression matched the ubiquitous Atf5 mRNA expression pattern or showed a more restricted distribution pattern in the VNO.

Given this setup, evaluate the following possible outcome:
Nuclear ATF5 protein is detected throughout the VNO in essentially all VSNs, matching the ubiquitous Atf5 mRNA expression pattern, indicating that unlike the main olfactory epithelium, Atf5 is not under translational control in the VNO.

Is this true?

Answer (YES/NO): NO